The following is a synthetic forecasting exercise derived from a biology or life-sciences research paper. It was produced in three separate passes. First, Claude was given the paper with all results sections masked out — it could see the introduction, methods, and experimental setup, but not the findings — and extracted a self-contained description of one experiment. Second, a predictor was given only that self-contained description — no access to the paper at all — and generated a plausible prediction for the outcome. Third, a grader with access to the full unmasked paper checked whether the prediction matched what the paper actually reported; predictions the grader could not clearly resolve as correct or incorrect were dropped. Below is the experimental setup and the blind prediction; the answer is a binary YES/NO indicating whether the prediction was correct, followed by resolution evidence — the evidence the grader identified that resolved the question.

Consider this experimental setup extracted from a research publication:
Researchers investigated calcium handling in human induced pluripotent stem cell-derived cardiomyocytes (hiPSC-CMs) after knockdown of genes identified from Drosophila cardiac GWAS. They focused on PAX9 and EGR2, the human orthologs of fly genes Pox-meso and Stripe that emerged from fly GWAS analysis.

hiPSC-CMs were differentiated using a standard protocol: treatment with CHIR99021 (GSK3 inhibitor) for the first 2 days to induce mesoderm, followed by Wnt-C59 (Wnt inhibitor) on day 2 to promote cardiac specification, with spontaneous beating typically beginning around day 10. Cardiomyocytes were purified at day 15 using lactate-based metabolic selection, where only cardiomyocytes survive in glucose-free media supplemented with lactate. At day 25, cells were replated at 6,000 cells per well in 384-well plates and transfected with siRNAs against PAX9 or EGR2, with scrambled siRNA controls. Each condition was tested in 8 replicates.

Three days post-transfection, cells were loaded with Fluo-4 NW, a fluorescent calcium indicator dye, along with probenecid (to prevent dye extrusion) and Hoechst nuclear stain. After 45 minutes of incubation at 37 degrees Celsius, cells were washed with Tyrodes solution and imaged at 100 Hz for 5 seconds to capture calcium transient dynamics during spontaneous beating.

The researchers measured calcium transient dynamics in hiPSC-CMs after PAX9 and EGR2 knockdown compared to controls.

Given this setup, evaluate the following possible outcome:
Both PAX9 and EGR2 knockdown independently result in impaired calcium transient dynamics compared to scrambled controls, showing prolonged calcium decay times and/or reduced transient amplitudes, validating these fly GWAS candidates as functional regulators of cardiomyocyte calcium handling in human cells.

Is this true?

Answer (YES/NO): NO